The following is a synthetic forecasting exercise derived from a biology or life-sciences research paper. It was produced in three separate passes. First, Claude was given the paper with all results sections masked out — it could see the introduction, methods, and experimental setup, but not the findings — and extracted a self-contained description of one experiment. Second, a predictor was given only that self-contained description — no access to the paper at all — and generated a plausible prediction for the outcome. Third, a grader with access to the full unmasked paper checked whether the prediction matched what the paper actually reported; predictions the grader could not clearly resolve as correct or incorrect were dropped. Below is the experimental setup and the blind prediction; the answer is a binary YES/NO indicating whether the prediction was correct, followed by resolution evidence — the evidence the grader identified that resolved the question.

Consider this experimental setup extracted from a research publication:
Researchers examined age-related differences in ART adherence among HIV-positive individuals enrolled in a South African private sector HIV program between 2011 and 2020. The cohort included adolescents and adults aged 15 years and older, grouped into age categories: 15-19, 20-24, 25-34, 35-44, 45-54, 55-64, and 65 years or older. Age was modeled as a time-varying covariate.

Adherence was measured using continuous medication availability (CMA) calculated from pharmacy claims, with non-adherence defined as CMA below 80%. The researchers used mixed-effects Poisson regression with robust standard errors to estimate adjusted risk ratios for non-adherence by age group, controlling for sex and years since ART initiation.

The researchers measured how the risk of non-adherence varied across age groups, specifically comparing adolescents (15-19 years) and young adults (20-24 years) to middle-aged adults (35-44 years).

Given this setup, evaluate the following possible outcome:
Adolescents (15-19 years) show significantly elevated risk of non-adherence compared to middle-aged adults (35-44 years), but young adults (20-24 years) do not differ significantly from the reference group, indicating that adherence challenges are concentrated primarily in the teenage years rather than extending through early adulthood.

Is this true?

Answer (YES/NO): NO